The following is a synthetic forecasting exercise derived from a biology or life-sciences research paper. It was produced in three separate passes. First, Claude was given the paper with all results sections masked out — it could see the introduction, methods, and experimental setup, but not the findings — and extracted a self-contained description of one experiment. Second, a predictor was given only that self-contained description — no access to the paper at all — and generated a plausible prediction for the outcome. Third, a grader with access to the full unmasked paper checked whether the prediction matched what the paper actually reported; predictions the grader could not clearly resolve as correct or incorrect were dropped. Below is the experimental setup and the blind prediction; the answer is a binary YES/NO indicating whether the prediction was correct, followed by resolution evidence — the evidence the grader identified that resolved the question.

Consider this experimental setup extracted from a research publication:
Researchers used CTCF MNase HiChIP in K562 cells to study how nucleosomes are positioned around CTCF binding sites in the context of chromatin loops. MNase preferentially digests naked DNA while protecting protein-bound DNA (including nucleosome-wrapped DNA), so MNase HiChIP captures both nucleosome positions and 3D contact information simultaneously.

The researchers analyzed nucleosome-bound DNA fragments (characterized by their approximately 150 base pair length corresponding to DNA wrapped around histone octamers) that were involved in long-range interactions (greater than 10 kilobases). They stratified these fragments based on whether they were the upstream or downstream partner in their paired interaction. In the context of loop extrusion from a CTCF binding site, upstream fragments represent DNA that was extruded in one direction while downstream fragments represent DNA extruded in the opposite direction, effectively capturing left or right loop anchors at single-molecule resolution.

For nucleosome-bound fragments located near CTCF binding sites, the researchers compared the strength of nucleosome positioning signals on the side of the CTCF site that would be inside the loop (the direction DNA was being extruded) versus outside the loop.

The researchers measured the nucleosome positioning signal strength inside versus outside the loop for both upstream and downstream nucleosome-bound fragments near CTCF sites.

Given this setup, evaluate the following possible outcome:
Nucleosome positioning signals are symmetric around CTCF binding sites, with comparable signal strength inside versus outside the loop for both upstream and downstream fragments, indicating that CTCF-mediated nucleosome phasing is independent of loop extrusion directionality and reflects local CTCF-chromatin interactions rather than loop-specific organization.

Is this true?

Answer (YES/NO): NO